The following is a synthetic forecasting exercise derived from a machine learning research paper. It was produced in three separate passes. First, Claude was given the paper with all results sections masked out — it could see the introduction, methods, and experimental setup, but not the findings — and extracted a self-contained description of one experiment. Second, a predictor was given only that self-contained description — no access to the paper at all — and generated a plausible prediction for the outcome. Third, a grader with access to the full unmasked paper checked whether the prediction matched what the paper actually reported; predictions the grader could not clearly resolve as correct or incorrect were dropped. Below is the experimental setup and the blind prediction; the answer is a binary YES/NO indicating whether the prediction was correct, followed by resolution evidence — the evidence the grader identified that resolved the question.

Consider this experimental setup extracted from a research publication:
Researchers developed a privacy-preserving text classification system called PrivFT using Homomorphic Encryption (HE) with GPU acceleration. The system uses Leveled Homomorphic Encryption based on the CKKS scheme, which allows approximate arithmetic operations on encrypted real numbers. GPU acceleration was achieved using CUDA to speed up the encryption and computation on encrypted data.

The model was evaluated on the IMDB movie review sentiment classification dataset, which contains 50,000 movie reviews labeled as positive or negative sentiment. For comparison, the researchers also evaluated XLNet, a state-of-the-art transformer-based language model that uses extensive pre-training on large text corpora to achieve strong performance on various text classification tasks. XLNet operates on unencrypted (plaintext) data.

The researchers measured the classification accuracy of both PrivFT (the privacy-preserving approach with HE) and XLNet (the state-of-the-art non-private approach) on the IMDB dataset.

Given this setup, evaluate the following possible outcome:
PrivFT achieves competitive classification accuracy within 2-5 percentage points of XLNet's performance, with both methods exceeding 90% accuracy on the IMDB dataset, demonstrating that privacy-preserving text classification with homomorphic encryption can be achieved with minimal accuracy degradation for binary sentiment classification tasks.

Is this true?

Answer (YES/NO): YES